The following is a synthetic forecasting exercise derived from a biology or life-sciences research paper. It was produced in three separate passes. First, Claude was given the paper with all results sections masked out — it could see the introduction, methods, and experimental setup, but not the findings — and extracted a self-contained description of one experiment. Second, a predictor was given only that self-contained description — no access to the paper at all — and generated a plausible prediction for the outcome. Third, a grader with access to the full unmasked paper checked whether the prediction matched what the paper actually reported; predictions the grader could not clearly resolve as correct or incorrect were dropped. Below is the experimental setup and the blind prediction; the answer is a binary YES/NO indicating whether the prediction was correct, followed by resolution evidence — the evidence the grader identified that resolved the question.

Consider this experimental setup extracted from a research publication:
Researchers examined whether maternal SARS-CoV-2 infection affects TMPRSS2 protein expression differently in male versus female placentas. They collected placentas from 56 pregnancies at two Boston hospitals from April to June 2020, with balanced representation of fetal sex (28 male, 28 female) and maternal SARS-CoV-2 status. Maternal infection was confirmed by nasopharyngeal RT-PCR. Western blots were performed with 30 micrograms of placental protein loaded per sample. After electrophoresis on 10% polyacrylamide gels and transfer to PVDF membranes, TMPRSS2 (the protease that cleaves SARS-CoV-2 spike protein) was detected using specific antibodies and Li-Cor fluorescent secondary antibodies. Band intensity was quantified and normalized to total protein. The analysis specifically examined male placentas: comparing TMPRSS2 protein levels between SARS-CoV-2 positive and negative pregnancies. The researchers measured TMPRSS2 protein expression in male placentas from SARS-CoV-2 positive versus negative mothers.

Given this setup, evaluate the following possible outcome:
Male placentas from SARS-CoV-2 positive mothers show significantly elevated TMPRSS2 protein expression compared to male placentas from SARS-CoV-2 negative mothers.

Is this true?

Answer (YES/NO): NO